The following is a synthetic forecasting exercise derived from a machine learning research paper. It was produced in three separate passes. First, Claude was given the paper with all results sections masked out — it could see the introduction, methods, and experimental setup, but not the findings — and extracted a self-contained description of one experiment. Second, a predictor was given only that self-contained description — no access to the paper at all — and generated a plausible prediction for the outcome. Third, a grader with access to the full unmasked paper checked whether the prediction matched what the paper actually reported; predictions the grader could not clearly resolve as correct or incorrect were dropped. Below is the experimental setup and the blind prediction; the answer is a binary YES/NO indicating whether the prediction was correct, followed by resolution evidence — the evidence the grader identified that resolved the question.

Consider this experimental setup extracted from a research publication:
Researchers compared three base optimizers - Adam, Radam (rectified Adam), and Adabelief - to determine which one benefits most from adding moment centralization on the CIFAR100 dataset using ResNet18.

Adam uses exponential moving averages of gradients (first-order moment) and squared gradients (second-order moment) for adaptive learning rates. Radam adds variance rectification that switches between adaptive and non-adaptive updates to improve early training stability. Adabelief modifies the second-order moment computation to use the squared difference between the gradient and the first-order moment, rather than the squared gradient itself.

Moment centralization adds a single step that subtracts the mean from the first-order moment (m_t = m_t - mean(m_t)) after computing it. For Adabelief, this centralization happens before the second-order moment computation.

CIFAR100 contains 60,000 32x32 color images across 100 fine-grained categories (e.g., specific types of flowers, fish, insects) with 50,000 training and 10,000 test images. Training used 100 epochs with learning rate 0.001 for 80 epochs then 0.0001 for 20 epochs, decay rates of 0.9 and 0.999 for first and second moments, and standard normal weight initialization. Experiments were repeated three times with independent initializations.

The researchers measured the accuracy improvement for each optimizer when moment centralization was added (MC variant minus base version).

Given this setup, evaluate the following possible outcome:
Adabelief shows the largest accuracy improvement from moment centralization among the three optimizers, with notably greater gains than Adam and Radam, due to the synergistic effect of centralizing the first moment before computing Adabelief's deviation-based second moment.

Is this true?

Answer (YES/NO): NO